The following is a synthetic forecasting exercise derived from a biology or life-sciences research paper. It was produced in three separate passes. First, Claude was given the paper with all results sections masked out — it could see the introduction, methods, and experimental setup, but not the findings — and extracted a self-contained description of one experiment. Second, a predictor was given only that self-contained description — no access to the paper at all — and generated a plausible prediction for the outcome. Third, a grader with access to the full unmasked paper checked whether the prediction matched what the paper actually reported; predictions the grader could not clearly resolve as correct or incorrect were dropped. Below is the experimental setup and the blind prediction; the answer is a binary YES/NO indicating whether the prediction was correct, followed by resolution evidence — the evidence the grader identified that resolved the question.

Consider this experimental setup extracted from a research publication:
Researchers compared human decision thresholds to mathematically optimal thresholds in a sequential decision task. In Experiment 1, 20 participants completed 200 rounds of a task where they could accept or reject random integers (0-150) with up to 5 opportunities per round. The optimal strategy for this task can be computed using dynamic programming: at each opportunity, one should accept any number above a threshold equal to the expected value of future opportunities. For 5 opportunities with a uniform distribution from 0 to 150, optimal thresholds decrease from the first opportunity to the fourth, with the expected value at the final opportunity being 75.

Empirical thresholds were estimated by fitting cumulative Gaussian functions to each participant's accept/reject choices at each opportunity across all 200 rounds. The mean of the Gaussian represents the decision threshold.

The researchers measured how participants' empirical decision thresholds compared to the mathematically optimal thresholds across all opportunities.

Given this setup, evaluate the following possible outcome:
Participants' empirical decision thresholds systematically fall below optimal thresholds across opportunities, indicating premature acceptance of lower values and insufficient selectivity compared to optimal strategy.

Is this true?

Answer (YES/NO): NO